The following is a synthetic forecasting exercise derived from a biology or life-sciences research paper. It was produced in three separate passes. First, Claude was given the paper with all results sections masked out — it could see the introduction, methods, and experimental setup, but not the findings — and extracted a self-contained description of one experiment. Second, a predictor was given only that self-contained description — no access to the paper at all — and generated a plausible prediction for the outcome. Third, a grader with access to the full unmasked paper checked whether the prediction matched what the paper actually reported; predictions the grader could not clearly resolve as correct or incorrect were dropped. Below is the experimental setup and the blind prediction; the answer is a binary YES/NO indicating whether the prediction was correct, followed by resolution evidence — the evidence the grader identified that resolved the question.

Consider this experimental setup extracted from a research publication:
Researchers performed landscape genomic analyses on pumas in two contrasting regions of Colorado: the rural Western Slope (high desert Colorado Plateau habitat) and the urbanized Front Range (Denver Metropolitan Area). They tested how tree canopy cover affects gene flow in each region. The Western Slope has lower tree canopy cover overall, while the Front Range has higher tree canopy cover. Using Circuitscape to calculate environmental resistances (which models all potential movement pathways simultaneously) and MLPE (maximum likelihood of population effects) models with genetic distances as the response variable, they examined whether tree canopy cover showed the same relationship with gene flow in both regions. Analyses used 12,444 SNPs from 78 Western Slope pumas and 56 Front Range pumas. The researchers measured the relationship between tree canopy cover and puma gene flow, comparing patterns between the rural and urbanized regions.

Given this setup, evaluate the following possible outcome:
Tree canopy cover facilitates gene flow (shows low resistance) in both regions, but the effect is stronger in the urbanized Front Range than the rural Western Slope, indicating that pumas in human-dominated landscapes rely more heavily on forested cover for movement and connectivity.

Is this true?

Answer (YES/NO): NO